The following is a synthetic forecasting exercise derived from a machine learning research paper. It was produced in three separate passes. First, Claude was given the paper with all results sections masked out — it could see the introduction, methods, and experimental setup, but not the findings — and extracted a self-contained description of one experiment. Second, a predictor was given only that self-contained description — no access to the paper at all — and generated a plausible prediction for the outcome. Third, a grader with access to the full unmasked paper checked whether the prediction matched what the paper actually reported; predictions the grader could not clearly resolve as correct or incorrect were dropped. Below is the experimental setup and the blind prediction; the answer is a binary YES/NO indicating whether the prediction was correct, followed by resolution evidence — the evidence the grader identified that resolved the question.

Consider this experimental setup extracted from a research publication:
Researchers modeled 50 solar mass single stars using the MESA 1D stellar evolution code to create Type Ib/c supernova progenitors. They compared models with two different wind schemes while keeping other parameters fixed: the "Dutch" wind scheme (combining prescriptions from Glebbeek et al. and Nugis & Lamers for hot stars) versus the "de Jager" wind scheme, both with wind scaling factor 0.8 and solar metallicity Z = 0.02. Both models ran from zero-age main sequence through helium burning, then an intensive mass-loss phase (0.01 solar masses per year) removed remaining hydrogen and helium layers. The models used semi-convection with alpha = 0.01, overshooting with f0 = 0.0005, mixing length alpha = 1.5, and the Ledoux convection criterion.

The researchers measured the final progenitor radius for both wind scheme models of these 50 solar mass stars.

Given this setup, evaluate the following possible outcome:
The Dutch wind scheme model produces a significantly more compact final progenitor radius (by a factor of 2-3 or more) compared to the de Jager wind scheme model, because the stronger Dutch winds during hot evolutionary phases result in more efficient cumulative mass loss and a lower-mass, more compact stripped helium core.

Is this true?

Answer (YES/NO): NO